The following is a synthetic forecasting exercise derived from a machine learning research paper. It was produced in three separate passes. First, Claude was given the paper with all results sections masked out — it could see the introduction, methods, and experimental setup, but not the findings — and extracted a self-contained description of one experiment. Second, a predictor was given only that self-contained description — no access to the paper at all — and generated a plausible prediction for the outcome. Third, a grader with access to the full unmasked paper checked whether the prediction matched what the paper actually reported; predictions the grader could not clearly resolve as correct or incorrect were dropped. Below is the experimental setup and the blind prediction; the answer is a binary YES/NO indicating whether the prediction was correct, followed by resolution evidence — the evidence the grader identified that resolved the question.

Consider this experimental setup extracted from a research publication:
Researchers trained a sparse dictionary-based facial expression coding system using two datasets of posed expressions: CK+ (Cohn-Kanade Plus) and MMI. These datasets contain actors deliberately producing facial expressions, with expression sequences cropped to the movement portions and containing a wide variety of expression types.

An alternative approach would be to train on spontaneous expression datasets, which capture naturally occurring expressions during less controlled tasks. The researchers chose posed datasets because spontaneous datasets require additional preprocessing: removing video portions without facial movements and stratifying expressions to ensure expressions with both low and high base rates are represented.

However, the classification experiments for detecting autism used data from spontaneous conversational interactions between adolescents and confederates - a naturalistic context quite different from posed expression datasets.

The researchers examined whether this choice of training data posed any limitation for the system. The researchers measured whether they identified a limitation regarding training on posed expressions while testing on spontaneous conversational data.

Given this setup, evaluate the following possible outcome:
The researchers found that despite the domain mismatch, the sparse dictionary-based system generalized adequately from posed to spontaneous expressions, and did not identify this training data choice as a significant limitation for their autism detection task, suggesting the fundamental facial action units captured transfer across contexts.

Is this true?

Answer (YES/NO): NO